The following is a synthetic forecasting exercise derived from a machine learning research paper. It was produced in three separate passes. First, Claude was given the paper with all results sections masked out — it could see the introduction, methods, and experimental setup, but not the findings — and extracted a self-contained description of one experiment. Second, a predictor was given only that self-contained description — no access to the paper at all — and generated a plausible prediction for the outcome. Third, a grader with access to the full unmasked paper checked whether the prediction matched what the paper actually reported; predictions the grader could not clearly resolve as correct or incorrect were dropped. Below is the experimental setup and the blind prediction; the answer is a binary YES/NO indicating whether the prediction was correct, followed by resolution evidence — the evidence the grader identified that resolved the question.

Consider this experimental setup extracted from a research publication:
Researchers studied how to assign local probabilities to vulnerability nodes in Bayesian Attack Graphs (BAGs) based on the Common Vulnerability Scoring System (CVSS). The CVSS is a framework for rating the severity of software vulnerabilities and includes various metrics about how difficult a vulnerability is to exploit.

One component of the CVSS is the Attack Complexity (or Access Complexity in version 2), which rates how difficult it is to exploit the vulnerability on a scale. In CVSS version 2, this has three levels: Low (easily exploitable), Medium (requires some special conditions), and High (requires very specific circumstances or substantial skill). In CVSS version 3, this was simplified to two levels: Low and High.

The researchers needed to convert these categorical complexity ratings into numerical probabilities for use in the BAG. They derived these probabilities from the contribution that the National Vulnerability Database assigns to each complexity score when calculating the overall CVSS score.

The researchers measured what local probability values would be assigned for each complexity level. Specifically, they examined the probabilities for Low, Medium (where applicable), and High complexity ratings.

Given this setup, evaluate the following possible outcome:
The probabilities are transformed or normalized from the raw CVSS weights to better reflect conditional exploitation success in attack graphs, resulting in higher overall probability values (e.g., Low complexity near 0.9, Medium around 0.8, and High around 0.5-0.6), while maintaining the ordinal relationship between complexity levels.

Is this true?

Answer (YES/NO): NO